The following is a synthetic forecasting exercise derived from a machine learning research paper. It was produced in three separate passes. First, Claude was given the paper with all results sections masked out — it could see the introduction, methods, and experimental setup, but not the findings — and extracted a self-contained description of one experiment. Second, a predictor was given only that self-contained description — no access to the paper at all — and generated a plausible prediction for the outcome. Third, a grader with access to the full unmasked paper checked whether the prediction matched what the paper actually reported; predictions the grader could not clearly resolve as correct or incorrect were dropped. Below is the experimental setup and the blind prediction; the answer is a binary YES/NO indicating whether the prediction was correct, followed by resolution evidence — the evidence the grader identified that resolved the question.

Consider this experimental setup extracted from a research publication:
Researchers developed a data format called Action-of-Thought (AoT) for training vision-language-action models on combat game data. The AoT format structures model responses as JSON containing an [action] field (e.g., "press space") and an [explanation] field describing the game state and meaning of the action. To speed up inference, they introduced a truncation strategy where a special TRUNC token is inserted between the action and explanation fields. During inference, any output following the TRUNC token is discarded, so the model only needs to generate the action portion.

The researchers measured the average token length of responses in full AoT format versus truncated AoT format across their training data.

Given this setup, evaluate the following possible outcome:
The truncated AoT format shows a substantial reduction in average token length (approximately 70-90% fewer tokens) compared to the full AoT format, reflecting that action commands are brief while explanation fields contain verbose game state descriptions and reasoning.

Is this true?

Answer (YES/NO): NO